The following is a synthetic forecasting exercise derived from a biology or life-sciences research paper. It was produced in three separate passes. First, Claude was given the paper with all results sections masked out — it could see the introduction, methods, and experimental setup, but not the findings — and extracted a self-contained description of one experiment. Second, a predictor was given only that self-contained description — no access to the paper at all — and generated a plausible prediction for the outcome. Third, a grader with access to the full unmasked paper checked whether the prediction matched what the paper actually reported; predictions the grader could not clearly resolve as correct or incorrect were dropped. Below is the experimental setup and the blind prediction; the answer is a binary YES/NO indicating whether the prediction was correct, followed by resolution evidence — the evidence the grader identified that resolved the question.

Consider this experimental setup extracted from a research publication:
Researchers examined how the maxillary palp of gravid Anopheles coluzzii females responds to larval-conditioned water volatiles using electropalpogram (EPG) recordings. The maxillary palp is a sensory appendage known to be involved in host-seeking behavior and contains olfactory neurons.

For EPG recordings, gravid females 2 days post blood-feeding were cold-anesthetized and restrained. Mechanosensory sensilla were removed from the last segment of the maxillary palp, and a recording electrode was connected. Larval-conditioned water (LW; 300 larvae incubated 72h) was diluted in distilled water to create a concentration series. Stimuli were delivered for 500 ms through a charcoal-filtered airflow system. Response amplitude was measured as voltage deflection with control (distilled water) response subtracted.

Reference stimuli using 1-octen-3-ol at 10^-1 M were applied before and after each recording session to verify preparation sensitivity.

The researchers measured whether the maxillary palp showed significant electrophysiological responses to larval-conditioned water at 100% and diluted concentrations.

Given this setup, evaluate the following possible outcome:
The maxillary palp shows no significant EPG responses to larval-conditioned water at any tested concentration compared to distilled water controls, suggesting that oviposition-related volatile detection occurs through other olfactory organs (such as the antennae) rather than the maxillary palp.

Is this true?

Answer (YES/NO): NO